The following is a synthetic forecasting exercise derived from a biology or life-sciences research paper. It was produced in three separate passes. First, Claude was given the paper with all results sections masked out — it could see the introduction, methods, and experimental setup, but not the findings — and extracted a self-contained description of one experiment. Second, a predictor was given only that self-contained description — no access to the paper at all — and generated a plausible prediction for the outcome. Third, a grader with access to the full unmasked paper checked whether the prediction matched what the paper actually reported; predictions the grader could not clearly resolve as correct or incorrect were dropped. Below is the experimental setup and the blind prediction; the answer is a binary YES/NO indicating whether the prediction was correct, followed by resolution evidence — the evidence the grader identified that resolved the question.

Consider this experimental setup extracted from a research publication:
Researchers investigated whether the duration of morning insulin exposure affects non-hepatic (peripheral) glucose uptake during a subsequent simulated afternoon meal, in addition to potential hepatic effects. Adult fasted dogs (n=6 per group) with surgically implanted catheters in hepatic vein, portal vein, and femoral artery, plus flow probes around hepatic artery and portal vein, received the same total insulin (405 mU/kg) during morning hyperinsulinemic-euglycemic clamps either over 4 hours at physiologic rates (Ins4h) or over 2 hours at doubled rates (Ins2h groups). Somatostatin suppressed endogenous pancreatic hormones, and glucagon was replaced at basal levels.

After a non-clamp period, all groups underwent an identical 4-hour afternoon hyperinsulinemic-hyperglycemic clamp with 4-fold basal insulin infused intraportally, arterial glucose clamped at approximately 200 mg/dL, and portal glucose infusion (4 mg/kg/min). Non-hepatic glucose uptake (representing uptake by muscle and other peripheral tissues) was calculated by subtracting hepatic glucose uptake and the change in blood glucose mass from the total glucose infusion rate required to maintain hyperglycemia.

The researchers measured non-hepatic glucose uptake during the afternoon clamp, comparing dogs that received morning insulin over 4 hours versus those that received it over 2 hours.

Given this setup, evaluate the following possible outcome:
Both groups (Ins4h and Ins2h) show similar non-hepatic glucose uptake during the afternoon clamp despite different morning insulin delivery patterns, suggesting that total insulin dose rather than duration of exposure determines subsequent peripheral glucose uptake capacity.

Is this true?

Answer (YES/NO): YES